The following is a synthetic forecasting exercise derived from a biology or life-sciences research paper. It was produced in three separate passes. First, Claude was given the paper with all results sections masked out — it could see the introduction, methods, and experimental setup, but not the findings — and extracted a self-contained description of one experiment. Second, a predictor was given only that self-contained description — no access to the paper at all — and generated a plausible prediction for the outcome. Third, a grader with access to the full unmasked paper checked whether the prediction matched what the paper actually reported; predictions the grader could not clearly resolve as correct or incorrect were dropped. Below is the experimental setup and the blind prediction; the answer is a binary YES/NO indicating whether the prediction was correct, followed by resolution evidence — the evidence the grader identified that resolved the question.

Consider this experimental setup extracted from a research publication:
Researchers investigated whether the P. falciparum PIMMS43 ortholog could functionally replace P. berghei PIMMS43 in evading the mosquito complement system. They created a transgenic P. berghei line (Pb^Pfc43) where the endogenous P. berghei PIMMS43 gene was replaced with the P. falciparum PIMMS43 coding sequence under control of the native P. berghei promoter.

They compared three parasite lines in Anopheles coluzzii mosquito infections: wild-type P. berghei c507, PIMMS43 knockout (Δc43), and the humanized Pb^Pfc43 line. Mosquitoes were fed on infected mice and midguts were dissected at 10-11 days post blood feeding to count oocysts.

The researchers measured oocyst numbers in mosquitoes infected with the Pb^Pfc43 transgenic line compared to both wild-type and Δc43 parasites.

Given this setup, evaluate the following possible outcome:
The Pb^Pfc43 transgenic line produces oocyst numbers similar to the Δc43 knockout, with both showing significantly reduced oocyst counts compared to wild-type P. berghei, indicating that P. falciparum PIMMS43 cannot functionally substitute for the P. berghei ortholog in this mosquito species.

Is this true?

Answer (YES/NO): NO